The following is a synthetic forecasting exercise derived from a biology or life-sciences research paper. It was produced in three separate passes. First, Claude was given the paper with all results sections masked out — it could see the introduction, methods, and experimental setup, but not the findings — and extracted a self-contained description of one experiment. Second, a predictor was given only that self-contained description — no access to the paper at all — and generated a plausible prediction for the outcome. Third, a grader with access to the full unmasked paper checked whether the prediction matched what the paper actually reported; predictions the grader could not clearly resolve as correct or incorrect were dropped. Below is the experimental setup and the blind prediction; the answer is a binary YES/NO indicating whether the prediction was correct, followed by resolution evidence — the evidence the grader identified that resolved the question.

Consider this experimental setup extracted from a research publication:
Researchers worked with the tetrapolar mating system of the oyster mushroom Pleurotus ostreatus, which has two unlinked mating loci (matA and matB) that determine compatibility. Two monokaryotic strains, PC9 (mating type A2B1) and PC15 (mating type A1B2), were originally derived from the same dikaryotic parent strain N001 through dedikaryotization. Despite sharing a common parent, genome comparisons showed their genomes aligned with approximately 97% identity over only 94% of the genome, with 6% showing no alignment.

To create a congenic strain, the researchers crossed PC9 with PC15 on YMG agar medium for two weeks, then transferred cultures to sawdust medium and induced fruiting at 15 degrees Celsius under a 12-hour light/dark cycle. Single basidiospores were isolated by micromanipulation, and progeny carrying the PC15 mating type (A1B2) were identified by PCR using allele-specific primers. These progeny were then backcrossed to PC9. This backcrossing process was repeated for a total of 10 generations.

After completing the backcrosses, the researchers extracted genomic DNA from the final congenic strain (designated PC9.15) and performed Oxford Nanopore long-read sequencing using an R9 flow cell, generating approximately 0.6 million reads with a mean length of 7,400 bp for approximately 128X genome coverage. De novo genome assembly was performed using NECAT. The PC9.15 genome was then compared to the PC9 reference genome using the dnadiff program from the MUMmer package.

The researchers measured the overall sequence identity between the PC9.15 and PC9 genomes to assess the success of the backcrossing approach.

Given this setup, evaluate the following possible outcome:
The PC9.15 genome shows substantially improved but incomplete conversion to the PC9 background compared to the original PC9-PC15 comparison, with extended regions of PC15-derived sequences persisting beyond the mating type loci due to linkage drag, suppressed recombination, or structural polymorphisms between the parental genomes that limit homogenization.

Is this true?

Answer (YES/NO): NO